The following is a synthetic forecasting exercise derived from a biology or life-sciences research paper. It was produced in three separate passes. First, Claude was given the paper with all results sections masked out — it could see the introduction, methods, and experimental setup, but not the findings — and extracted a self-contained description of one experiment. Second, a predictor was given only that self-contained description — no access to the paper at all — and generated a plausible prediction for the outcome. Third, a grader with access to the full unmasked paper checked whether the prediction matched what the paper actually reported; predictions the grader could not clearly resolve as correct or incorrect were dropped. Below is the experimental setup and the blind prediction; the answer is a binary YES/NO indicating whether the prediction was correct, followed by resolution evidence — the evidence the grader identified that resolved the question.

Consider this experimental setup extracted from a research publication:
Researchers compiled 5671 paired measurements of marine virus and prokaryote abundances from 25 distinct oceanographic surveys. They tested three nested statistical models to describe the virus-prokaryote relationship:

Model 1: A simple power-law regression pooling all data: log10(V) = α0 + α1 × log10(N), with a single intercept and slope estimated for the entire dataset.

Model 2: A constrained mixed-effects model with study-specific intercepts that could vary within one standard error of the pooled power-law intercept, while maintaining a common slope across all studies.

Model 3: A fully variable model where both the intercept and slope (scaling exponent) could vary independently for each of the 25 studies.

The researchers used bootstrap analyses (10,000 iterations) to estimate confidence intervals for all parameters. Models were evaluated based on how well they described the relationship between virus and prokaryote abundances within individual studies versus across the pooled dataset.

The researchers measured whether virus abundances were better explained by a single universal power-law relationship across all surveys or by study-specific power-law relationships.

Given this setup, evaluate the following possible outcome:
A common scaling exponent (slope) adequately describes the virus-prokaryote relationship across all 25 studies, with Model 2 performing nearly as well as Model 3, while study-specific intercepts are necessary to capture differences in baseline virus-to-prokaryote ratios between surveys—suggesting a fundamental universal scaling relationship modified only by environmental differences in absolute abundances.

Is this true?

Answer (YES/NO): NO